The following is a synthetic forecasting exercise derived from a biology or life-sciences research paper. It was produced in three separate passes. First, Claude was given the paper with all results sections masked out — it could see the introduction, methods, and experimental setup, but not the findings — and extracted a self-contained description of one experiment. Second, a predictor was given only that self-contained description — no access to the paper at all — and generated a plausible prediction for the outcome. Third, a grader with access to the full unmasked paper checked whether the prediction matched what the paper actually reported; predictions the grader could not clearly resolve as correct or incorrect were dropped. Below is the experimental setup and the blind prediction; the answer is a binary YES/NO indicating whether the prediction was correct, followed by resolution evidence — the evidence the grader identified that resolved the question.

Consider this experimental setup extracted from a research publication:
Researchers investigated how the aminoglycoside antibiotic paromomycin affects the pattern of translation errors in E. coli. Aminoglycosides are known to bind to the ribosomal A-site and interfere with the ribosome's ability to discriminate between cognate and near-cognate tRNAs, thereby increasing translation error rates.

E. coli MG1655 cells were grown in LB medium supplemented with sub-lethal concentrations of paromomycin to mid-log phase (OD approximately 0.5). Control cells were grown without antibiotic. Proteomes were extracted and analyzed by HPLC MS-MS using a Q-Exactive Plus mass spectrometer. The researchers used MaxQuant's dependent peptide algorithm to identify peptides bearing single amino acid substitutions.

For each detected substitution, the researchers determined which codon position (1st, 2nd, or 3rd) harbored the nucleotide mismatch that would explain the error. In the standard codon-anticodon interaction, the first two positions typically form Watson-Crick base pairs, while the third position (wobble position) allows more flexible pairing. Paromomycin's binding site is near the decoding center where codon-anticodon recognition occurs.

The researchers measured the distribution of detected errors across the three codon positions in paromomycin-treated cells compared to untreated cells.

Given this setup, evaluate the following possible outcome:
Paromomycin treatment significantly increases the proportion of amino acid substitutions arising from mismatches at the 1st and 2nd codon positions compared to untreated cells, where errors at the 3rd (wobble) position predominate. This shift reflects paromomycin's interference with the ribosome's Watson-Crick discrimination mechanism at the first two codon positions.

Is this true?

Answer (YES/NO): NO